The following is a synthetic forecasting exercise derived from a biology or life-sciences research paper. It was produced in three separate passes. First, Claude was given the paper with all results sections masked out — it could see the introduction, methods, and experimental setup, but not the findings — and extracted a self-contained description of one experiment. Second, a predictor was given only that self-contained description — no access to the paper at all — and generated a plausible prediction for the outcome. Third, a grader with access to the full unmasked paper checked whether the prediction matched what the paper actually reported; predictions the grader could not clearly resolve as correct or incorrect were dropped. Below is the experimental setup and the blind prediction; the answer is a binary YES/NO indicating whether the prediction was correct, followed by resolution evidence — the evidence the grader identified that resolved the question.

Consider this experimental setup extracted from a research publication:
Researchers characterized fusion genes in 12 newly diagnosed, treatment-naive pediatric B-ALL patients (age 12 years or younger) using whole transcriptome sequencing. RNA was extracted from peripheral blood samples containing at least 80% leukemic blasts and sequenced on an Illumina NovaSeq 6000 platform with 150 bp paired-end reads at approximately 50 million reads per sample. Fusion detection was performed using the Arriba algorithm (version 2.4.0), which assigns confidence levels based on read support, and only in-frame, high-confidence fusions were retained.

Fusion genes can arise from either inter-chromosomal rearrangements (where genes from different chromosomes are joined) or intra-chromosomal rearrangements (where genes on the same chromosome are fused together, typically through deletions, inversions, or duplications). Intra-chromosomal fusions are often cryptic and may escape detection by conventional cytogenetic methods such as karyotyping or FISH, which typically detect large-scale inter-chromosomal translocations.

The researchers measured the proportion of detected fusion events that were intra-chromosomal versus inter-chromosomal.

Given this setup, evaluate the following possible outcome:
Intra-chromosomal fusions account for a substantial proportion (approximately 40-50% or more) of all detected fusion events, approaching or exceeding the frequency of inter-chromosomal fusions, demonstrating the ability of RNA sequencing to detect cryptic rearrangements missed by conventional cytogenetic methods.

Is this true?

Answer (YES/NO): NO